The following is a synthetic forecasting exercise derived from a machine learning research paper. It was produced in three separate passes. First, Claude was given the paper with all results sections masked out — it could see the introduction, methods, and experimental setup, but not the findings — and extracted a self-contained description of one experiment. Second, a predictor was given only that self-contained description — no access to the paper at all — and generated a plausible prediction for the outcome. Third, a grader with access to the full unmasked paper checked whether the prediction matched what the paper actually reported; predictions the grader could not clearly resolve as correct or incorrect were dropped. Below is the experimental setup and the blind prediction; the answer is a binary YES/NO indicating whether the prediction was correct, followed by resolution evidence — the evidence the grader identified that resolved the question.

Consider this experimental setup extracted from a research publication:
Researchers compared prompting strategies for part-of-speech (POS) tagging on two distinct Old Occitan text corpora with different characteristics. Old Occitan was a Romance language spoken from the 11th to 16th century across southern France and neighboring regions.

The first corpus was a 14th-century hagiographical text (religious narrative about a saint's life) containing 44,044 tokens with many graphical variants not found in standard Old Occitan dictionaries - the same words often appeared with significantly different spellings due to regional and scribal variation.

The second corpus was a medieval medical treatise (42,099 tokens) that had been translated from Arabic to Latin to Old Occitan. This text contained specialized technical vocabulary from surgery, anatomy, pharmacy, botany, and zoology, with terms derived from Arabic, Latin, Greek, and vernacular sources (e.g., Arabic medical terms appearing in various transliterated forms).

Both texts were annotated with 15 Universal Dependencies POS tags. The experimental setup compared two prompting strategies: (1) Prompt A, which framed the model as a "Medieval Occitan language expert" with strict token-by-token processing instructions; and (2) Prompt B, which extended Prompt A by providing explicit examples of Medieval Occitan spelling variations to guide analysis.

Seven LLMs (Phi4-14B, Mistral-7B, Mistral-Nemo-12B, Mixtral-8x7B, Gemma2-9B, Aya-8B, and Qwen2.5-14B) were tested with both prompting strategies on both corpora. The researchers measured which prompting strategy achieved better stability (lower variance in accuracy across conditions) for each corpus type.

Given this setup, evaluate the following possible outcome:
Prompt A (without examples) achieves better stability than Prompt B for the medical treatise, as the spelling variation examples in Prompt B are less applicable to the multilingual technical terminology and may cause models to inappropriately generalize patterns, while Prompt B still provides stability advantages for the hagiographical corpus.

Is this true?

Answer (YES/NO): NO